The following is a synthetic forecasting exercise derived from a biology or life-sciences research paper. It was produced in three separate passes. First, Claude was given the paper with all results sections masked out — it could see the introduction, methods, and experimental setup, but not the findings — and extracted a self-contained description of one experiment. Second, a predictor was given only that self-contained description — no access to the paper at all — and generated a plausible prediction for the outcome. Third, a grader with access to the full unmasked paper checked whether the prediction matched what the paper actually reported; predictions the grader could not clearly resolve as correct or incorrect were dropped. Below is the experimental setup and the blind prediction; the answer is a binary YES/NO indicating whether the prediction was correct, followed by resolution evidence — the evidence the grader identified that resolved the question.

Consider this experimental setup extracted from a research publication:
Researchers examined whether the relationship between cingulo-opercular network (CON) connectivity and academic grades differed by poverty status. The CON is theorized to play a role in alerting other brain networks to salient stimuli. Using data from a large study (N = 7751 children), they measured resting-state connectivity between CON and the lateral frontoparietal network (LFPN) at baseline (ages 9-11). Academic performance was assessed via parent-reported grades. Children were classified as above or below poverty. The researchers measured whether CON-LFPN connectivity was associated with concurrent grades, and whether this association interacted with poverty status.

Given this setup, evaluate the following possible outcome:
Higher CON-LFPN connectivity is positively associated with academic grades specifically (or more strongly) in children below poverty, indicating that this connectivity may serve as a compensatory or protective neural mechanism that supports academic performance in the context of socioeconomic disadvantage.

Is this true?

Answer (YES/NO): NO